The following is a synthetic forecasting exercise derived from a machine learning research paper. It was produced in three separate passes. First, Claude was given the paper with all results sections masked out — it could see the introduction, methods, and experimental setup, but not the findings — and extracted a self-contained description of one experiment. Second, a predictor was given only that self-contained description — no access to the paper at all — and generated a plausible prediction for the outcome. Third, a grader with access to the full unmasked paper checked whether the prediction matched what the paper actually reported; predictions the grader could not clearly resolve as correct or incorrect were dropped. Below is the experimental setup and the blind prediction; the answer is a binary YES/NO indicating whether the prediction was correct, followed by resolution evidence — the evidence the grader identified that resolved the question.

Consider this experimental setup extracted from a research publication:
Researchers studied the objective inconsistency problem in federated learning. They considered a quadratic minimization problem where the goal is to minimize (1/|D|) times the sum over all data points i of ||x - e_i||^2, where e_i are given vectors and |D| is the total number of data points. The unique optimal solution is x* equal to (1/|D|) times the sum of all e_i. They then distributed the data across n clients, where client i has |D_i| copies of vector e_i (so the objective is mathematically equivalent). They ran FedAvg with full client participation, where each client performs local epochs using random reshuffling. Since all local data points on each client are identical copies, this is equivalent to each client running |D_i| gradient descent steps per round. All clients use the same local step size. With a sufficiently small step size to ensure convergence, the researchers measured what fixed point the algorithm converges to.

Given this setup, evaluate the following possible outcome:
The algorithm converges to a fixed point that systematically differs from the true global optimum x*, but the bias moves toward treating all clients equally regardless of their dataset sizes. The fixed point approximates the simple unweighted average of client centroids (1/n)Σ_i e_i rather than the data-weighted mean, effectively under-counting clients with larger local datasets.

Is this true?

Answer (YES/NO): NO